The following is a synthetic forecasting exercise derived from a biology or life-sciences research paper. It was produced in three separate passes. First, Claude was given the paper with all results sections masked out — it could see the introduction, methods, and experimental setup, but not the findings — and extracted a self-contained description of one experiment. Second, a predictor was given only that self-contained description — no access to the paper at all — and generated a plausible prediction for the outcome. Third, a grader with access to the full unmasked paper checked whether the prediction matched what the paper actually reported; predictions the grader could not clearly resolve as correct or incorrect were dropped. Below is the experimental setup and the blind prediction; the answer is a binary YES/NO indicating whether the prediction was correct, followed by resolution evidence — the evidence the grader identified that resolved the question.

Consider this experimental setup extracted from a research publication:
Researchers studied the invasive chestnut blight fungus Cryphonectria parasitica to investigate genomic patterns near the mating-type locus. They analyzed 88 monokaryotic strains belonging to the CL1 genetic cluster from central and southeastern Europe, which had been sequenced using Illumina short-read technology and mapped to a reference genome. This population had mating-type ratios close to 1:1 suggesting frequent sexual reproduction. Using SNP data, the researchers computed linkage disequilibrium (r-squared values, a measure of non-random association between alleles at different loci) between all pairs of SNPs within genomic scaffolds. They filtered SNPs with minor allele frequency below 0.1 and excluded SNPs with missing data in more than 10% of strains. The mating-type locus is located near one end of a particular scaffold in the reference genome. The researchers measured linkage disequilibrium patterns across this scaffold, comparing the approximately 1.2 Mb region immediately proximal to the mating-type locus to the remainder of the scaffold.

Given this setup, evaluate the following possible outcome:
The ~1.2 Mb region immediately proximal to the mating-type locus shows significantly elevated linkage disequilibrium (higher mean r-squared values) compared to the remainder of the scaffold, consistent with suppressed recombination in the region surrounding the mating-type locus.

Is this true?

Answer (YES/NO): YES